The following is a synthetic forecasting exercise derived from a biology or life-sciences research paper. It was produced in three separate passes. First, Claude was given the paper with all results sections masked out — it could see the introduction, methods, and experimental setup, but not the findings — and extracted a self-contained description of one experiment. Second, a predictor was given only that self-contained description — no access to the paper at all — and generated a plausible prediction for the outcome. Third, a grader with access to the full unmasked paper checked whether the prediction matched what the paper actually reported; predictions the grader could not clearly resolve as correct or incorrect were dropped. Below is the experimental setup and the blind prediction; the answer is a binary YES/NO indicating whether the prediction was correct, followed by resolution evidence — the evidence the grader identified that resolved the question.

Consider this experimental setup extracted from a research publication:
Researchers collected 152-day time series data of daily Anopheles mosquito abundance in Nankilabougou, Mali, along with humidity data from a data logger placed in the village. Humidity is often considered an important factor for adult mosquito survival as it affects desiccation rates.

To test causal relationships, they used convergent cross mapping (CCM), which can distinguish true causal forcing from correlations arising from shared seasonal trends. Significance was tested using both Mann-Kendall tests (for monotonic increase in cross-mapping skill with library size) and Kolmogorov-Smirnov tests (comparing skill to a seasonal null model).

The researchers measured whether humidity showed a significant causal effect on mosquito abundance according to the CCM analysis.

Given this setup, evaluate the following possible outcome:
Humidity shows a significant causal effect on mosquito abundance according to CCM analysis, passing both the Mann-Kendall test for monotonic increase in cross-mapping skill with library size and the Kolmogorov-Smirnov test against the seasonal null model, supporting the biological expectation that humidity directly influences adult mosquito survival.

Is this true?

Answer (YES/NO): NO